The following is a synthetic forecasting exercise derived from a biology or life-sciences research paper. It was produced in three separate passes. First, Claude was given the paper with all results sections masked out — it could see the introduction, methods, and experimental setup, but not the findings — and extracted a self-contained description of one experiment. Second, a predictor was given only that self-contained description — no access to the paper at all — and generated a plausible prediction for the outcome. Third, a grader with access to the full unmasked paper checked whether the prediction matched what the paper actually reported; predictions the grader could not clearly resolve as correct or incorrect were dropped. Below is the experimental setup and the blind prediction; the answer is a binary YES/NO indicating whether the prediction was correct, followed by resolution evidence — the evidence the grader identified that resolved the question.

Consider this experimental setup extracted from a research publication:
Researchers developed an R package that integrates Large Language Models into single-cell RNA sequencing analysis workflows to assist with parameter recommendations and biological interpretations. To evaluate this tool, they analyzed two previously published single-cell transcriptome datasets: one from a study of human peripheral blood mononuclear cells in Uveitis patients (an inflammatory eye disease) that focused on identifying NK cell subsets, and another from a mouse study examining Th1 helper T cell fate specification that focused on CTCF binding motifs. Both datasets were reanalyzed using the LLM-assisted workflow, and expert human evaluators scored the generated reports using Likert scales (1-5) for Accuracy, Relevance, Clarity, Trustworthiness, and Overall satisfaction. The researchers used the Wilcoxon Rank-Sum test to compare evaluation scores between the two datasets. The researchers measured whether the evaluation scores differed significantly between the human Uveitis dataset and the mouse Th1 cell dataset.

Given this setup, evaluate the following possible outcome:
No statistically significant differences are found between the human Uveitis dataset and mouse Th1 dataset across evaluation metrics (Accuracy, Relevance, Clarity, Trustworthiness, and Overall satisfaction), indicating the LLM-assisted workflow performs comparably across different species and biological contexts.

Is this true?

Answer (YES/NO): YES